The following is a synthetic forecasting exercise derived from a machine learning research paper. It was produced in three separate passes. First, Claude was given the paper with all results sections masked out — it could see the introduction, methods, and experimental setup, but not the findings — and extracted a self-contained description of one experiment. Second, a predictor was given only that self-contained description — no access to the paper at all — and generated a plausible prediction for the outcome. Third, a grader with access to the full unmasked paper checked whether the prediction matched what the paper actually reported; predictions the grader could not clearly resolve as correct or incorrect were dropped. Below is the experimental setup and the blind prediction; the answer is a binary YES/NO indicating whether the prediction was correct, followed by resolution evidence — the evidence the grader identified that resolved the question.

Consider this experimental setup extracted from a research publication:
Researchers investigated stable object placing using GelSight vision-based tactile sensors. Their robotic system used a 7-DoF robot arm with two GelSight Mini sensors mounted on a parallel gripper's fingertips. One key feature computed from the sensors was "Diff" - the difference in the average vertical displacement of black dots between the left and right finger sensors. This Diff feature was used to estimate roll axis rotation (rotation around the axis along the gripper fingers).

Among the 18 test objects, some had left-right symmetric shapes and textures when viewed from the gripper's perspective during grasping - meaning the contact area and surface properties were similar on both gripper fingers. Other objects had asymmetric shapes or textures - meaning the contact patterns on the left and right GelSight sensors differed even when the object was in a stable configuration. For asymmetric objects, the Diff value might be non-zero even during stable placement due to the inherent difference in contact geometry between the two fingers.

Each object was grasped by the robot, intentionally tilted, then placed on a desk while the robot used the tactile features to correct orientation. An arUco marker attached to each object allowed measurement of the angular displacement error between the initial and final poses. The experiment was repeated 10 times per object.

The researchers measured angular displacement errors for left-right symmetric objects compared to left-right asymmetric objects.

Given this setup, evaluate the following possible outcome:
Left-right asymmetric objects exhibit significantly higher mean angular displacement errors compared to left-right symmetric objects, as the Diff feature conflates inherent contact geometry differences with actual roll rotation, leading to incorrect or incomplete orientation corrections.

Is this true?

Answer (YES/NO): NO